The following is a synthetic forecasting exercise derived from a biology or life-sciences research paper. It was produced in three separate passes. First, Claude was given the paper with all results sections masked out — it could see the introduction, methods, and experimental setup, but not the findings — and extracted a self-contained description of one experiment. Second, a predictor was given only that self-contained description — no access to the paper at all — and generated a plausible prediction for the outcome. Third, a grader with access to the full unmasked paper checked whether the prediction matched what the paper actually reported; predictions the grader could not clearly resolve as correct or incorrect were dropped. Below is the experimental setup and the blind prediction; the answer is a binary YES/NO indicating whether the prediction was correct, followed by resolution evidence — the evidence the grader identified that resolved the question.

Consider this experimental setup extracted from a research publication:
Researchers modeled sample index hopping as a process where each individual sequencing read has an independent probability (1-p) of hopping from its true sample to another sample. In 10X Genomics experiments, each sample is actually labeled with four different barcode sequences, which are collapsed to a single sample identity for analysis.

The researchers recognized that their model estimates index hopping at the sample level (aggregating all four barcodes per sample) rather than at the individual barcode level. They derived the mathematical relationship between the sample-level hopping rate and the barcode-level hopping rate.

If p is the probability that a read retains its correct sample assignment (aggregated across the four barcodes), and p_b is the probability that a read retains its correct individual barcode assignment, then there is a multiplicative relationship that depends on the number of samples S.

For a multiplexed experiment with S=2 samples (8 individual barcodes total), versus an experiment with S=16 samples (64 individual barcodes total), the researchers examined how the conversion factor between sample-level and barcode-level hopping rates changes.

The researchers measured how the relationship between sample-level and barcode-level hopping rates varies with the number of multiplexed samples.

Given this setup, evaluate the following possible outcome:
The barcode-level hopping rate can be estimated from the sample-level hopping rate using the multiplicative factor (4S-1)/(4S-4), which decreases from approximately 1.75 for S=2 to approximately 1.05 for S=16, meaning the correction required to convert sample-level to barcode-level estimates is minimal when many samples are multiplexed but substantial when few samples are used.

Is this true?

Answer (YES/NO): YES